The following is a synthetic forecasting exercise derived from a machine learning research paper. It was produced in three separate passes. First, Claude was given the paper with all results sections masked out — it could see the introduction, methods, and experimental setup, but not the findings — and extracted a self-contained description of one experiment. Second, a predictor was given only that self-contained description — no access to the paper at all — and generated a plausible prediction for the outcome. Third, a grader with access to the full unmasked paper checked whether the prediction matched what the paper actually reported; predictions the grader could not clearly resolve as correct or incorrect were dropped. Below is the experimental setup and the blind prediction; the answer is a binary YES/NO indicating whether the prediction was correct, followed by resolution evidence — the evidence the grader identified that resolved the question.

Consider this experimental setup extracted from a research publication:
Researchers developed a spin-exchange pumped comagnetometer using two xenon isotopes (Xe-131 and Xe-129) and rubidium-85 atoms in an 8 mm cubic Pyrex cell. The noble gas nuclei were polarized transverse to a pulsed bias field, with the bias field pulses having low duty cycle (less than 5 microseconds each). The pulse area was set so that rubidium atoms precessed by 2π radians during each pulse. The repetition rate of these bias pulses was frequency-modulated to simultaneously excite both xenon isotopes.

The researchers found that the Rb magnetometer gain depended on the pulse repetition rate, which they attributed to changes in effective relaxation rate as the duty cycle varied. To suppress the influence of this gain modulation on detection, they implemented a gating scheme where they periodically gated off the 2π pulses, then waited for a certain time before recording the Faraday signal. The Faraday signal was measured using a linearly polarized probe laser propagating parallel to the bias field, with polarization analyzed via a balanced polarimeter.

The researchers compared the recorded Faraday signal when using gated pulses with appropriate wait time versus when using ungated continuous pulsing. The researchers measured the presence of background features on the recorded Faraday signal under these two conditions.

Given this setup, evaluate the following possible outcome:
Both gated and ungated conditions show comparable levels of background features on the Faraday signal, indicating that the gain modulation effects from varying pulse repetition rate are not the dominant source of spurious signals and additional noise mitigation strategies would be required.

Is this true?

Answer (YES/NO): NO